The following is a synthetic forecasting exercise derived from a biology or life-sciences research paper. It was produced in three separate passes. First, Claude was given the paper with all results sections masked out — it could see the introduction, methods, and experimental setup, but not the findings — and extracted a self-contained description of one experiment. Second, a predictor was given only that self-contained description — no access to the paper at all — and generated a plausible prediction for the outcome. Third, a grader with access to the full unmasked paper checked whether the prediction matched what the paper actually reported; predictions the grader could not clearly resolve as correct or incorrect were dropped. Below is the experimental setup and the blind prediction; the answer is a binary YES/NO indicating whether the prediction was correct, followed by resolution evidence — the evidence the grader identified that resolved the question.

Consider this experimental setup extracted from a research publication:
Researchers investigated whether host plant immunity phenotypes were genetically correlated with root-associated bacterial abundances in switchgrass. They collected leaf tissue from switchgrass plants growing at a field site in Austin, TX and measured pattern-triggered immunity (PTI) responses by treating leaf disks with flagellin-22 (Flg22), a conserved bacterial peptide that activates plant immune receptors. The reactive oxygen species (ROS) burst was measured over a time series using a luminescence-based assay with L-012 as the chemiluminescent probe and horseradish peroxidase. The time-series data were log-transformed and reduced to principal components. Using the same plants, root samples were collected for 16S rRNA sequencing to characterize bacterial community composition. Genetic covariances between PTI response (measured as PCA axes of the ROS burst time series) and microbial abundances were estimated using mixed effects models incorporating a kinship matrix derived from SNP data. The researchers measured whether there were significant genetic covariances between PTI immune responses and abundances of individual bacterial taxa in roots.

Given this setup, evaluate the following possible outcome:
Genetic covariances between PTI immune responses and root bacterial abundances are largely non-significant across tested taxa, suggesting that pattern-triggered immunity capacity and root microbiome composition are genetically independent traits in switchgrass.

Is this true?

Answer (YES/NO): NO